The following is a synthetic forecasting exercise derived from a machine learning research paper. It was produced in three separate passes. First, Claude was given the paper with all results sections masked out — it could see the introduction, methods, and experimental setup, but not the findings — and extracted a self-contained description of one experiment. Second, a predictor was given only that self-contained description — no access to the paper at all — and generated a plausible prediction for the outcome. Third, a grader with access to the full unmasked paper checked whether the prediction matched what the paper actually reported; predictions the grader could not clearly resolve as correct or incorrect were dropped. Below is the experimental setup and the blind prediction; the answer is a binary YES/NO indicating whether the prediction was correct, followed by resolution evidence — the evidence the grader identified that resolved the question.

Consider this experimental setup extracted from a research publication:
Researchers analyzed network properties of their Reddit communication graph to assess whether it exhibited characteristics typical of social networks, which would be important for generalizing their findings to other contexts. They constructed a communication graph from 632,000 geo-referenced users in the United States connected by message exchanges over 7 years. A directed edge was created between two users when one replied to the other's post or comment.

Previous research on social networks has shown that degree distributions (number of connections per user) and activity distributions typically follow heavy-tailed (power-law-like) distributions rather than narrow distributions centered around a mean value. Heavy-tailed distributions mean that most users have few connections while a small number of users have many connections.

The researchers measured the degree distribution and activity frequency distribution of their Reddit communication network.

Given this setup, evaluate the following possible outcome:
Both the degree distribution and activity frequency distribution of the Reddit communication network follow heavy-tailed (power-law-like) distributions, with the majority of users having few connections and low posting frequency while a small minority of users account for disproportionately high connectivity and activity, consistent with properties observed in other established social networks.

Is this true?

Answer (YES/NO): YES